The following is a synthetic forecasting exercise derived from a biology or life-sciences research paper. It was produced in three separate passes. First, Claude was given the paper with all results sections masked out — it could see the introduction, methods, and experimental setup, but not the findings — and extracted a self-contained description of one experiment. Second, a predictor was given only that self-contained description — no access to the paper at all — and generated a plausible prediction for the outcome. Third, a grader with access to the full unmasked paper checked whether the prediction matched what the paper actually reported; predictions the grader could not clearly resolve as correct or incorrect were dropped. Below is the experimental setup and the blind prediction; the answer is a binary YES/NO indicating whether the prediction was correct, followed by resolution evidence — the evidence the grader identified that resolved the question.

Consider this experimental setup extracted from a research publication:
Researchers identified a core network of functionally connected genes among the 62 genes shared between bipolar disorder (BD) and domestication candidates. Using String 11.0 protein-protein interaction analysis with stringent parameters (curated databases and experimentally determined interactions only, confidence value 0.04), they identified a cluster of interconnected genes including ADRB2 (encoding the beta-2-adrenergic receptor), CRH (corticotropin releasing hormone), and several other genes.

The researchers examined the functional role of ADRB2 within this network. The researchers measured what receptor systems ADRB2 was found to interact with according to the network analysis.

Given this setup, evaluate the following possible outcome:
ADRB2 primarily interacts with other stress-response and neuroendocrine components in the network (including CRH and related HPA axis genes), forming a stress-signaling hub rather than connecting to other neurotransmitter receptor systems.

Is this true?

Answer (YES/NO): NO